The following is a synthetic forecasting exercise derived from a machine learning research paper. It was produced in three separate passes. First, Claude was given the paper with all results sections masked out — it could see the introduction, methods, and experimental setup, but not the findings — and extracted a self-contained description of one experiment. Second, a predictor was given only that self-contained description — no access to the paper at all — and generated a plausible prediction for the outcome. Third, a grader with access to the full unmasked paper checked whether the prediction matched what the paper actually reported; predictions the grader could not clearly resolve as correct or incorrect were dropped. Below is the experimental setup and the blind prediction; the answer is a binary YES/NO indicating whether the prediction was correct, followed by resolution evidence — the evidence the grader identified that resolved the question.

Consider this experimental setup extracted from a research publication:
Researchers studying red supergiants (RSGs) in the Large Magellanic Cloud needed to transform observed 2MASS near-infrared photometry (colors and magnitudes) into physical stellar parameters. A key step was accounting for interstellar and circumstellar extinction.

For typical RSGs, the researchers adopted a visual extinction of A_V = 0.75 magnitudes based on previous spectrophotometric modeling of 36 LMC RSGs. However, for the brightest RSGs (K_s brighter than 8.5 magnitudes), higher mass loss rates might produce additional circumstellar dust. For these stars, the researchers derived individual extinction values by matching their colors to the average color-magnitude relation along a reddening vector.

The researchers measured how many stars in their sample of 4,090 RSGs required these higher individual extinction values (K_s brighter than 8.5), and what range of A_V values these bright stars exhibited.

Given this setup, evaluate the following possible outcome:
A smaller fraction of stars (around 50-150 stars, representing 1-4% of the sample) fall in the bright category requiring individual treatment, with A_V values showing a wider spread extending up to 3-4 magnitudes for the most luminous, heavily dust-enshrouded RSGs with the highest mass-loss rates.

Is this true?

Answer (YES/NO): NO